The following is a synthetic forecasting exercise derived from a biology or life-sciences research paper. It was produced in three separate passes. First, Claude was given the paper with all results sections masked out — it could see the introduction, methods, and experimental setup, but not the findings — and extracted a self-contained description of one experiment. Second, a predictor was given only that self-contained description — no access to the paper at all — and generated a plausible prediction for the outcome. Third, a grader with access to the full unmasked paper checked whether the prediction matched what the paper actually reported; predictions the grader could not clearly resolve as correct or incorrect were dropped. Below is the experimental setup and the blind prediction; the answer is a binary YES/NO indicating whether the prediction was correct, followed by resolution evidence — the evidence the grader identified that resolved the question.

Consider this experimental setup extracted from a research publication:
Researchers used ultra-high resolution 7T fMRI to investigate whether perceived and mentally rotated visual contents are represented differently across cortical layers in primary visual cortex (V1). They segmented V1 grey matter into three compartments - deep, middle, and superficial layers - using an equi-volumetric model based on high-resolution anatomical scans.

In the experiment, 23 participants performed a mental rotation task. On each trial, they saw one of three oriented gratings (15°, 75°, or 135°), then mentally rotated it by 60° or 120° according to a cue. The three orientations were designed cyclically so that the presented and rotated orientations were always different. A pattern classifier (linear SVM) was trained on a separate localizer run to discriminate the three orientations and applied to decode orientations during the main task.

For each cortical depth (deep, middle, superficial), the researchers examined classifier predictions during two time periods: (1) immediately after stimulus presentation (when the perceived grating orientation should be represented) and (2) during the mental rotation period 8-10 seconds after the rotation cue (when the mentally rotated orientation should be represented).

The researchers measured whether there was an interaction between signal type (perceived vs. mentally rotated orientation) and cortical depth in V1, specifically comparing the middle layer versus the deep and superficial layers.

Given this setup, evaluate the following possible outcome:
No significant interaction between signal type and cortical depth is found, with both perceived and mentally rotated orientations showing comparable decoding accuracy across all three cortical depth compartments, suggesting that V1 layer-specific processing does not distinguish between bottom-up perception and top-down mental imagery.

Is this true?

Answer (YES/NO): NO